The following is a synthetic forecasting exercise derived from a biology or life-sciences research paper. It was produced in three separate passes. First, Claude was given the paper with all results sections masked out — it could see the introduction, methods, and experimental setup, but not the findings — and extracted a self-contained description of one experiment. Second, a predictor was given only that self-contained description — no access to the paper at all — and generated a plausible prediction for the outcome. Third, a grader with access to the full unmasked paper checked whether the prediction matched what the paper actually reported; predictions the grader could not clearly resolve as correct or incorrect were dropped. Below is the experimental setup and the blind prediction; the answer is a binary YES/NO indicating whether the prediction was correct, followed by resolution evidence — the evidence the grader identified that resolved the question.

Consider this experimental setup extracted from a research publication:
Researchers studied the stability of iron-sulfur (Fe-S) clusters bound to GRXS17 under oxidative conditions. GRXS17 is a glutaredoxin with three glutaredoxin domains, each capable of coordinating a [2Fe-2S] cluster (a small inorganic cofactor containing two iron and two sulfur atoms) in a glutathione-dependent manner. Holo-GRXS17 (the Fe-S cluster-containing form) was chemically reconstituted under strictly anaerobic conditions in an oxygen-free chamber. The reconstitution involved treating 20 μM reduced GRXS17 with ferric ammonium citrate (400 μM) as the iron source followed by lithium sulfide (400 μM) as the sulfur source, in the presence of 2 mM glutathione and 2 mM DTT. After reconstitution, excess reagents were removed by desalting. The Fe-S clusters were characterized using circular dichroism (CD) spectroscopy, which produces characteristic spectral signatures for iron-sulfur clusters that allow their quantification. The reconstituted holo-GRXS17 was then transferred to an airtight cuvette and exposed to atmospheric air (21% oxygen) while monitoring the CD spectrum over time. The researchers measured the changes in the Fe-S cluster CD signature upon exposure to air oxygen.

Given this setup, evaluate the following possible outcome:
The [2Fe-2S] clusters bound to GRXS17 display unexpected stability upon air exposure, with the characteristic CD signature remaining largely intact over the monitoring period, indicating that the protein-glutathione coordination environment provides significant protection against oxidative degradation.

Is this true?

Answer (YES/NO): NO